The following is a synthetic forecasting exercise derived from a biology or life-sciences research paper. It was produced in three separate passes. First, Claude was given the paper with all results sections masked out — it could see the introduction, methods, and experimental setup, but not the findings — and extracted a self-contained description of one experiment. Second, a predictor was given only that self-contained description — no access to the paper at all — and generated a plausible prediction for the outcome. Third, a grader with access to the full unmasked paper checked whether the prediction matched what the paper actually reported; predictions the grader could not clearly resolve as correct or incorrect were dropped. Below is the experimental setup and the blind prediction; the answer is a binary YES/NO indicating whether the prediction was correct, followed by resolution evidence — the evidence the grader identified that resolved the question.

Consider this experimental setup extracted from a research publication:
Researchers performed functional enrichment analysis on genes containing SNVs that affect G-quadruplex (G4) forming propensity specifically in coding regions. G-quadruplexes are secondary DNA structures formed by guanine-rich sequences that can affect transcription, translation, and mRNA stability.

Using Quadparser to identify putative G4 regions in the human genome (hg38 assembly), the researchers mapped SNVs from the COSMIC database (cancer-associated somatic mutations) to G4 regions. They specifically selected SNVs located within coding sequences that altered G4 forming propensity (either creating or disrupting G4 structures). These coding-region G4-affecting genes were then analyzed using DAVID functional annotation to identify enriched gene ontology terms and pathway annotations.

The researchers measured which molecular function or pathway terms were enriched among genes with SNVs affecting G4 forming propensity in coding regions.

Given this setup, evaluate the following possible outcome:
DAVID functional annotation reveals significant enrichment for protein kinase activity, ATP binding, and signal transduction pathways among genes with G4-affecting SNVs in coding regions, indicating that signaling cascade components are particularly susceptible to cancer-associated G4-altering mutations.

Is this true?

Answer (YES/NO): NO